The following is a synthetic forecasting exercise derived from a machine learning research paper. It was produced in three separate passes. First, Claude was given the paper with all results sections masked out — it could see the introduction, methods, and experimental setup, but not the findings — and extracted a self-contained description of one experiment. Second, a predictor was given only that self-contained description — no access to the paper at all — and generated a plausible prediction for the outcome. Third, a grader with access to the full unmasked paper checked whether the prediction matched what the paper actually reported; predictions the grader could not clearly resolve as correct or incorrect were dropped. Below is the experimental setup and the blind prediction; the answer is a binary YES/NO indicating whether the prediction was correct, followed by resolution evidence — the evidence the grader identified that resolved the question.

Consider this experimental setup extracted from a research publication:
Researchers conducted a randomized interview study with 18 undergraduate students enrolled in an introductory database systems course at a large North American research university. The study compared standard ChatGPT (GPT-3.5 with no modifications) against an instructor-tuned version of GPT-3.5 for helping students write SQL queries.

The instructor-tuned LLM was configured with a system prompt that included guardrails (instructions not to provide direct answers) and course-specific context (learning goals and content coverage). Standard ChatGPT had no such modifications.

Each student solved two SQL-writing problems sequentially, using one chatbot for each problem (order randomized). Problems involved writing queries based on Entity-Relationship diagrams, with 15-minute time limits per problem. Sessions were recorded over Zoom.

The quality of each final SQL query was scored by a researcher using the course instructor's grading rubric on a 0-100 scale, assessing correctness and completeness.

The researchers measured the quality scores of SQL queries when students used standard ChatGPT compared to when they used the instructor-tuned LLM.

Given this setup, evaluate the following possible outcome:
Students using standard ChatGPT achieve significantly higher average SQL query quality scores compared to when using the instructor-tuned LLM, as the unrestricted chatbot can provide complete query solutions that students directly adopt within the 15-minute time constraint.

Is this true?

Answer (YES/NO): NO